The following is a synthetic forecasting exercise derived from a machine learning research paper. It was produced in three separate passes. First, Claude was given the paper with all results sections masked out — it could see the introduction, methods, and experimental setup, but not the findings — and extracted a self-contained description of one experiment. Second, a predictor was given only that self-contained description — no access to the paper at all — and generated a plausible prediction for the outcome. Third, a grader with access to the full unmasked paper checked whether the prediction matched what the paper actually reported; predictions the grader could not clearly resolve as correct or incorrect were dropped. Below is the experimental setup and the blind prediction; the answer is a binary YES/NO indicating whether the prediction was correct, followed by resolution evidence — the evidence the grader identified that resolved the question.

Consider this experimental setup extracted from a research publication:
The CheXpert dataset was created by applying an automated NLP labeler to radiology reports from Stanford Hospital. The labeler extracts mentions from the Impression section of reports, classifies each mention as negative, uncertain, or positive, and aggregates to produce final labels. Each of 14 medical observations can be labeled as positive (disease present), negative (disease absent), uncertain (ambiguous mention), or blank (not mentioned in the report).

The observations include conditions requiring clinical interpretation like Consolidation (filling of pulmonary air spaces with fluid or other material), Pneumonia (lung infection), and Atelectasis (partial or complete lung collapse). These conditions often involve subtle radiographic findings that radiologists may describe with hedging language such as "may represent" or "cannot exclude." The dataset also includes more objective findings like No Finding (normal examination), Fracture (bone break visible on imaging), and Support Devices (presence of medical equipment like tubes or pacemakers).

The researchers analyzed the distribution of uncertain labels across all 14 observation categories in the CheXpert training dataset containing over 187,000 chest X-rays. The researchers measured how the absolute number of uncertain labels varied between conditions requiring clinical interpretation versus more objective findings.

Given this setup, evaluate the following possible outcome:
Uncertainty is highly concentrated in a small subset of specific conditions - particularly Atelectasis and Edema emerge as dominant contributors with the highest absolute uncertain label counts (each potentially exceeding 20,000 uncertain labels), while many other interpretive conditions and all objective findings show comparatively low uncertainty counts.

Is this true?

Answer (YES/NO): NO